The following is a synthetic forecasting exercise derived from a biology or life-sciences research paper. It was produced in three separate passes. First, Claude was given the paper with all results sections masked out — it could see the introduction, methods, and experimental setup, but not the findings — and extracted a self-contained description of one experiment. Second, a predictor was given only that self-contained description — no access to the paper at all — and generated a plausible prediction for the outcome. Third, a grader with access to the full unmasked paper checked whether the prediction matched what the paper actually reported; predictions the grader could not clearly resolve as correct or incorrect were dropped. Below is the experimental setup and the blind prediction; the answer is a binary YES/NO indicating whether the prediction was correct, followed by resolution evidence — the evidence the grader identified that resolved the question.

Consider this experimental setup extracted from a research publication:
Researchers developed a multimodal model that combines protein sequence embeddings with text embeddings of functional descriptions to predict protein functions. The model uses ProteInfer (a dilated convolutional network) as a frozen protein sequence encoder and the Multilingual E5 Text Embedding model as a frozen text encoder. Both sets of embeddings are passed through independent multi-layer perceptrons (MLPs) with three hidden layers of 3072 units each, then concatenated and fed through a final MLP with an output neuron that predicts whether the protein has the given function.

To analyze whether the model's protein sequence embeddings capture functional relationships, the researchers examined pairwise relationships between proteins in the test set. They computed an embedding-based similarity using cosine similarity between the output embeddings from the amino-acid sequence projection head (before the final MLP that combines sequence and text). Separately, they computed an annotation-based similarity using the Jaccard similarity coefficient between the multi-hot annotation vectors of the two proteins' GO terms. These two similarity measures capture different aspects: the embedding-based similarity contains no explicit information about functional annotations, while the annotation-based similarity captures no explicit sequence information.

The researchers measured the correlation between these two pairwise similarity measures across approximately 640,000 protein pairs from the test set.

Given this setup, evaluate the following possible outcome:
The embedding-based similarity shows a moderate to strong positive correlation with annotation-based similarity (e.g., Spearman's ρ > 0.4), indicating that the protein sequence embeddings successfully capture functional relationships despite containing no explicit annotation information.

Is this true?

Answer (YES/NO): YES